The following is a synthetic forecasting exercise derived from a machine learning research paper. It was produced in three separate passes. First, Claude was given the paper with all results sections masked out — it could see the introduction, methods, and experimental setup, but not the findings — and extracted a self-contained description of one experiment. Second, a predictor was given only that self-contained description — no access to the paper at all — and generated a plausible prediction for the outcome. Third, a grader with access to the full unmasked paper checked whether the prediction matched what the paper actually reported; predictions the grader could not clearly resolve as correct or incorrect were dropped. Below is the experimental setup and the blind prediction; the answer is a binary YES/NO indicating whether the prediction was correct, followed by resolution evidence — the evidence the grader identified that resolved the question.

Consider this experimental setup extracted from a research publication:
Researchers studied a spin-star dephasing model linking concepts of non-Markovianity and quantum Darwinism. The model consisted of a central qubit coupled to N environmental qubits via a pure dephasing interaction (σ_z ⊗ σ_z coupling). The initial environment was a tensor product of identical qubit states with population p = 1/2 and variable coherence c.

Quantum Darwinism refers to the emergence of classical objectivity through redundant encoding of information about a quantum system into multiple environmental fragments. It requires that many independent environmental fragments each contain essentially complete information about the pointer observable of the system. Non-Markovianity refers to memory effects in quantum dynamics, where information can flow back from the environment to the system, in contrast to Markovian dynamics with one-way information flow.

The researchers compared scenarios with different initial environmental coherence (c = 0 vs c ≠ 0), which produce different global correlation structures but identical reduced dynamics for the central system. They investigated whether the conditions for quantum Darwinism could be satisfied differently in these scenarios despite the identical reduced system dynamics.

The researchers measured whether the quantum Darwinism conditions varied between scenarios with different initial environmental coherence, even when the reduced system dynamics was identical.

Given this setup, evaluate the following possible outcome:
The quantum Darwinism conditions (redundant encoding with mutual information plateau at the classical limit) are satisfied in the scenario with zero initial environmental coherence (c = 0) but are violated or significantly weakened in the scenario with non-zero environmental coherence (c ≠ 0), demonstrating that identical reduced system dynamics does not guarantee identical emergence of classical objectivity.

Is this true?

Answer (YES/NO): NO